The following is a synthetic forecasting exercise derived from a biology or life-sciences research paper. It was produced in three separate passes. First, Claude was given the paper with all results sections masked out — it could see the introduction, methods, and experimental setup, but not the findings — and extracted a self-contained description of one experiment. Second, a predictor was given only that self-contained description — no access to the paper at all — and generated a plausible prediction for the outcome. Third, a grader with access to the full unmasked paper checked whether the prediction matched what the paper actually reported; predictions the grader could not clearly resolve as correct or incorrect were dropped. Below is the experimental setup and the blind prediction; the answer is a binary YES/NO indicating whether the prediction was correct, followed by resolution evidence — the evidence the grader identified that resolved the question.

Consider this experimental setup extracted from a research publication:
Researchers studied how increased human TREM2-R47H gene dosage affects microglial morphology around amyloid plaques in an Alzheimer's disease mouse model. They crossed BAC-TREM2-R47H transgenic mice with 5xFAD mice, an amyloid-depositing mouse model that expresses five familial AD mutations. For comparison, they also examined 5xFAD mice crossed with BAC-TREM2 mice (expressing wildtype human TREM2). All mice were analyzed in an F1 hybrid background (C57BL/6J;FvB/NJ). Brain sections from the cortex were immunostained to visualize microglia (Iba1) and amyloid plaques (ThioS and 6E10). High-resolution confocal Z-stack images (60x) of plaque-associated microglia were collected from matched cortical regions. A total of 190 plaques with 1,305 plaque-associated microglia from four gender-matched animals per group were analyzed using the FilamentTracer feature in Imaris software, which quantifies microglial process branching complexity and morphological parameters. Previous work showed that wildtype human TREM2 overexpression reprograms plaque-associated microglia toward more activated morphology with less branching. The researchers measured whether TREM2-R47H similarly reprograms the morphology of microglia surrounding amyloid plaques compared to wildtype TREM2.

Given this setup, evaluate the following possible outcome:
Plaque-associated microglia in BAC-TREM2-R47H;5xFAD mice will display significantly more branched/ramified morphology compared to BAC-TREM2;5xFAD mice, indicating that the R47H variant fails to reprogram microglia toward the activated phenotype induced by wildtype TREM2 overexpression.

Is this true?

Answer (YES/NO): NO